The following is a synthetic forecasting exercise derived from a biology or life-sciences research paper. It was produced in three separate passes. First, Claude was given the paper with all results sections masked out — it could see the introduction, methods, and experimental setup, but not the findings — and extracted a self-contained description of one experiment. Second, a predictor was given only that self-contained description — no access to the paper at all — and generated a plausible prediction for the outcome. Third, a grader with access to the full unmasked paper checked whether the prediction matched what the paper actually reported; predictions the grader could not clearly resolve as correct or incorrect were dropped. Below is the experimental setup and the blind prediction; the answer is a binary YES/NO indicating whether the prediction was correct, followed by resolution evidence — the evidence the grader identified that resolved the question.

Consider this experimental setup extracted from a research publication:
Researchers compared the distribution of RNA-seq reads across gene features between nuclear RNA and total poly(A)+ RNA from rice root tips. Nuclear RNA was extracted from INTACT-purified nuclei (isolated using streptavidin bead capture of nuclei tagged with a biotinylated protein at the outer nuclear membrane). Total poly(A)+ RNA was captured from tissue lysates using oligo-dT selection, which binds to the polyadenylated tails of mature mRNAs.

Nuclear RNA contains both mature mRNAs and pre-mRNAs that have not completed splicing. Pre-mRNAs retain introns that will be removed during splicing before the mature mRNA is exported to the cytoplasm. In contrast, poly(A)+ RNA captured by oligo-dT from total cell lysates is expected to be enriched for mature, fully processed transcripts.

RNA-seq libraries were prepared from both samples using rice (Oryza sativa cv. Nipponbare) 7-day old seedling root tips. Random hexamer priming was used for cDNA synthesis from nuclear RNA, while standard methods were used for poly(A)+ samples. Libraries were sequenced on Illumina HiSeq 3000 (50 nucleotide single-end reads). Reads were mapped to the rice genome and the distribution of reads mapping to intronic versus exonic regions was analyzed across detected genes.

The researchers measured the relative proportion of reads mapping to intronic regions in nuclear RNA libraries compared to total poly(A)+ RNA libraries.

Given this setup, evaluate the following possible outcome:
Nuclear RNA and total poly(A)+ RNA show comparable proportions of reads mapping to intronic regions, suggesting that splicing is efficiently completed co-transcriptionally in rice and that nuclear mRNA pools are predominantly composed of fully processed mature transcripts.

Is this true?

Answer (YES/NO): NO